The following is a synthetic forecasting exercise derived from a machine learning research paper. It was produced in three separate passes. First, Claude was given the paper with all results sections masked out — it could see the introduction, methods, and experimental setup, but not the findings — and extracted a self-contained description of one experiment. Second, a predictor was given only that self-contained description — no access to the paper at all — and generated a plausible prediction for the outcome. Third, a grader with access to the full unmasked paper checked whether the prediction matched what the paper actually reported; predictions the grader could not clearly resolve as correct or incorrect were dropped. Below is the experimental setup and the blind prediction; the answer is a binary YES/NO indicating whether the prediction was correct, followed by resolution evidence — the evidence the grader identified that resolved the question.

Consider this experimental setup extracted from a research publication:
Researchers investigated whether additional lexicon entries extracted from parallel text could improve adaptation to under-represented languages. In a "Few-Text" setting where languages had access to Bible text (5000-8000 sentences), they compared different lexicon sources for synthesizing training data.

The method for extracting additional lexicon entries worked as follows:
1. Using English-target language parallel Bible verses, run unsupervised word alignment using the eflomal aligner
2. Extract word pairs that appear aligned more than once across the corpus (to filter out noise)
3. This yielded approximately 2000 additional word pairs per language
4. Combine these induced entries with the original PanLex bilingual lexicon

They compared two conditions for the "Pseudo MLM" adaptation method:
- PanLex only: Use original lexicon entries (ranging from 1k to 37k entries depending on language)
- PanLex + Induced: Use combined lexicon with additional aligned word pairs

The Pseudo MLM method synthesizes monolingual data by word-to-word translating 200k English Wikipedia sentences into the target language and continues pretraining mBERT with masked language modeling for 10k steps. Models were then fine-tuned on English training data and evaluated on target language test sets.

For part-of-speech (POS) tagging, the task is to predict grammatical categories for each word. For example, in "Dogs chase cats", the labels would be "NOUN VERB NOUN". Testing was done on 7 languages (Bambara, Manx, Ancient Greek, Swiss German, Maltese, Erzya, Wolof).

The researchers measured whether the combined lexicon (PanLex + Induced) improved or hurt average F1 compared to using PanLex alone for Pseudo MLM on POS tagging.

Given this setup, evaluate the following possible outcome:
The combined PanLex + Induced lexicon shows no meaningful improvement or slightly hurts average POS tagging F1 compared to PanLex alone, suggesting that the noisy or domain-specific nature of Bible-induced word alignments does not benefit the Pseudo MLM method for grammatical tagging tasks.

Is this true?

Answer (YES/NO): YES